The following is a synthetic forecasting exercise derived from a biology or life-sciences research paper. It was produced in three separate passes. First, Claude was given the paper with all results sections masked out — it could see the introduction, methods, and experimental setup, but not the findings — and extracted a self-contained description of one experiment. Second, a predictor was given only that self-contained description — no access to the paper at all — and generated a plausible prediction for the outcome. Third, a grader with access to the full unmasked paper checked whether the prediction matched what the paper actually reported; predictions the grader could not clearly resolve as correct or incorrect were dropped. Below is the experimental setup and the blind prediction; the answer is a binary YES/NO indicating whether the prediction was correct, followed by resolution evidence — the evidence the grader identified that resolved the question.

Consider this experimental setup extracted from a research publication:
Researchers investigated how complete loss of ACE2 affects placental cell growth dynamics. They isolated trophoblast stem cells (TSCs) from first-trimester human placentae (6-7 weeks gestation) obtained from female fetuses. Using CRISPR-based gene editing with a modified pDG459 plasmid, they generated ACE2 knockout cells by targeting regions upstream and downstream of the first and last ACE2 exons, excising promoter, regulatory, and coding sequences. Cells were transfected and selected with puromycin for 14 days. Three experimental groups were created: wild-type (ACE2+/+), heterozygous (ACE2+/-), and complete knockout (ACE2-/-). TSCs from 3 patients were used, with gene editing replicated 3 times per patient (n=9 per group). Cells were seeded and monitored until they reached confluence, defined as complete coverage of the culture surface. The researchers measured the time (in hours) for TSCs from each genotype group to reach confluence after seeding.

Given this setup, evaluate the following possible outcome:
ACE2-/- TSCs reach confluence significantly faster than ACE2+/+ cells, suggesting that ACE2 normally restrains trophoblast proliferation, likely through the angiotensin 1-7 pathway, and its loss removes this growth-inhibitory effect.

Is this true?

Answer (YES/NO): NO